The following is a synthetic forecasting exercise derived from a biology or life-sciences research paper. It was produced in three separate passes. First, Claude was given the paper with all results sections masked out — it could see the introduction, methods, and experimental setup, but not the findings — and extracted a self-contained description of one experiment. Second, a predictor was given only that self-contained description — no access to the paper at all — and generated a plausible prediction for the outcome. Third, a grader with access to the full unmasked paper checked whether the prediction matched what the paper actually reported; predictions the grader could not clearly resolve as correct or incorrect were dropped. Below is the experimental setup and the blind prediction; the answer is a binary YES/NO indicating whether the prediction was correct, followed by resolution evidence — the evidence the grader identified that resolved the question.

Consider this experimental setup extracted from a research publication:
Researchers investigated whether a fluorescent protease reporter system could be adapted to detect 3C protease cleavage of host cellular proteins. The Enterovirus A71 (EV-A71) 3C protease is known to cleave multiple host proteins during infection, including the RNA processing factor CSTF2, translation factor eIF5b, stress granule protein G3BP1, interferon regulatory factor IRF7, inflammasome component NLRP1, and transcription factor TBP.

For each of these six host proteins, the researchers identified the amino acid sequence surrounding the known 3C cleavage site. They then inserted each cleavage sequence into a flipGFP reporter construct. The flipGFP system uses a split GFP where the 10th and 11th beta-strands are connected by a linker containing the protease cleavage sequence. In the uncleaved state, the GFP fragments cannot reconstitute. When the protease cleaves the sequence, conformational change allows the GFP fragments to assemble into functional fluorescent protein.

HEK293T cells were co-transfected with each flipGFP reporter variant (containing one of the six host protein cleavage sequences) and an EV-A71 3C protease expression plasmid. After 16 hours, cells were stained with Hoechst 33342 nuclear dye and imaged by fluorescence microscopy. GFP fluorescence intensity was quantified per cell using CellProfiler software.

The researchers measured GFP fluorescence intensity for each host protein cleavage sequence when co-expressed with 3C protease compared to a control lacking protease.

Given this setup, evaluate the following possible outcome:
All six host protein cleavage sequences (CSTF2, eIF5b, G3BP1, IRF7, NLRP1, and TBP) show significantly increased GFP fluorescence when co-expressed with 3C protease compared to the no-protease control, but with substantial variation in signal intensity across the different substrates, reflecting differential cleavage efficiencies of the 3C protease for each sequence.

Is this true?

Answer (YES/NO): NO